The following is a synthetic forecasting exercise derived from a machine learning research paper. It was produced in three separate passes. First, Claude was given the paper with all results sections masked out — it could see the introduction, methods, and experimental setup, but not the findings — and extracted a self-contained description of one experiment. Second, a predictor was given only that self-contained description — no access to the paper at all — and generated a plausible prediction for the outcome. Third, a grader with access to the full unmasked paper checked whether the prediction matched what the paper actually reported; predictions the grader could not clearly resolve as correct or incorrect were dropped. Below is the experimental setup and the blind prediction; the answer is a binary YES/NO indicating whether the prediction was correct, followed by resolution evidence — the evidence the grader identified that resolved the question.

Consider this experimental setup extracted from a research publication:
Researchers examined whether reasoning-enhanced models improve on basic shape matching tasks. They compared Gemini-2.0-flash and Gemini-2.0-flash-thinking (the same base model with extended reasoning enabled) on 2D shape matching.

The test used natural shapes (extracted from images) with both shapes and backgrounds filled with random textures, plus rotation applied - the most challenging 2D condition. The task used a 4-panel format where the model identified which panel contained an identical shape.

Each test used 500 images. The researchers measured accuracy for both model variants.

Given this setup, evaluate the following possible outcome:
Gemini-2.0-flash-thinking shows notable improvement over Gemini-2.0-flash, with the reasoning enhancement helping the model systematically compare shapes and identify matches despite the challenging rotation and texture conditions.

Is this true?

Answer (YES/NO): YES